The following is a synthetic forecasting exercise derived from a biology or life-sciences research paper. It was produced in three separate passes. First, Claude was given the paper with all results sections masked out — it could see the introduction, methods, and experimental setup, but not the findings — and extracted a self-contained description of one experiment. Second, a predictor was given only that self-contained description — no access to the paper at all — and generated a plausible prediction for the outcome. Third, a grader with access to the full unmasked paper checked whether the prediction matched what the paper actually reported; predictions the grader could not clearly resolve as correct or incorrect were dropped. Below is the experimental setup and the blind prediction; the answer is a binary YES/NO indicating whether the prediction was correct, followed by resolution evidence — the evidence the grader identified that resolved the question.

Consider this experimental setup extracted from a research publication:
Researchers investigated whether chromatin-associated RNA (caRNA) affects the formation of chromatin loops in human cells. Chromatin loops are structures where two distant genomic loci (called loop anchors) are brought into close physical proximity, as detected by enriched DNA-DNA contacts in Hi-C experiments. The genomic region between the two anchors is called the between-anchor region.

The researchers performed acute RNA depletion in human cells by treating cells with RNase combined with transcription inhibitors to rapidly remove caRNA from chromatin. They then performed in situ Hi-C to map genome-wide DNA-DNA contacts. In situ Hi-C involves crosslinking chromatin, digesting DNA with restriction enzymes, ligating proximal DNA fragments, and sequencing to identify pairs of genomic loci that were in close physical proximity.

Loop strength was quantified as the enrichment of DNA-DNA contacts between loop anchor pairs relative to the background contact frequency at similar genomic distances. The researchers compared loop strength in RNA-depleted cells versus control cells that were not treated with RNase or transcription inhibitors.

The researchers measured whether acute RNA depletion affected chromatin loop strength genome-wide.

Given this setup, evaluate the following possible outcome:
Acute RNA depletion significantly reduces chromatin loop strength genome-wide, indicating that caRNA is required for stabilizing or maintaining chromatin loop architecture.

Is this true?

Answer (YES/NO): NO